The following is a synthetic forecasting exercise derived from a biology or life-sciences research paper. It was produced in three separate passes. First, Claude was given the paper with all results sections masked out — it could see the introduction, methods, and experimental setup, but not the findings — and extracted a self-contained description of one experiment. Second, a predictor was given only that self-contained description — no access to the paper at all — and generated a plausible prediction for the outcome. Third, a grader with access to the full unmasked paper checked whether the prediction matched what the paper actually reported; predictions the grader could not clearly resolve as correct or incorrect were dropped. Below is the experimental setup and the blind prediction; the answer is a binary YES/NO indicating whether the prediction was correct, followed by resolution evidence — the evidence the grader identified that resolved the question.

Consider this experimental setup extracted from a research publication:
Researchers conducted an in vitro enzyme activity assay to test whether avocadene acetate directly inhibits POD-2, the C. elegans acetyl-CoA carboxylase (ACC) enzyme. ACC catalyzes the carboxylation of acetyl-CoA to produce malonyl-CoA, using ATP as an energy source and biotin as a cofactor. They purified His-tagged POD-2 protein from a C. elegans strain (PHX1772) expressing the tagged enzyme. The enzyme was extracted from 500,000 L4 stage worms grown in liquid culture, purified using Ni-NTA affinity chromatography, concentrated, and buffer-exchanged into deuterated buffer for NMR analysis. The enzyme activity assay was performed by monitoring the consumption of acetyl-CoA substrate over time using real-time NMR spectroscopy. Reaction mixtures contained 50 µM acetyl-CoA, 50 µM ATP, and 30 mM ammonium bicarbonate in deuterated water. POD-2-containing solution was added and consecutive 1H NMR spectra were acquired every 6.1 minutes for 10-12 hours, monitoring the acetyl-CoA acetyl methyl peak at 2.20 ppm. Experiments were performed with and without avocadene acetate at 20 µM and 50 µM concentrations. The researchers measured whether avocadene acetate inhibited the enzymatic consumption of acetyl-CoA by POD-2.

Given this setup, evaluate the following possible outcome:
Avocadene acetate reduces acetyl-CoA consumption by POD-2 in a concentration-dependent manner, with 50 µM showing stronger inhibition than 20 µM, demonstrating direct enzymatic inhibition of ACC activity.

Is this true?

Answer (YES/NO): YES